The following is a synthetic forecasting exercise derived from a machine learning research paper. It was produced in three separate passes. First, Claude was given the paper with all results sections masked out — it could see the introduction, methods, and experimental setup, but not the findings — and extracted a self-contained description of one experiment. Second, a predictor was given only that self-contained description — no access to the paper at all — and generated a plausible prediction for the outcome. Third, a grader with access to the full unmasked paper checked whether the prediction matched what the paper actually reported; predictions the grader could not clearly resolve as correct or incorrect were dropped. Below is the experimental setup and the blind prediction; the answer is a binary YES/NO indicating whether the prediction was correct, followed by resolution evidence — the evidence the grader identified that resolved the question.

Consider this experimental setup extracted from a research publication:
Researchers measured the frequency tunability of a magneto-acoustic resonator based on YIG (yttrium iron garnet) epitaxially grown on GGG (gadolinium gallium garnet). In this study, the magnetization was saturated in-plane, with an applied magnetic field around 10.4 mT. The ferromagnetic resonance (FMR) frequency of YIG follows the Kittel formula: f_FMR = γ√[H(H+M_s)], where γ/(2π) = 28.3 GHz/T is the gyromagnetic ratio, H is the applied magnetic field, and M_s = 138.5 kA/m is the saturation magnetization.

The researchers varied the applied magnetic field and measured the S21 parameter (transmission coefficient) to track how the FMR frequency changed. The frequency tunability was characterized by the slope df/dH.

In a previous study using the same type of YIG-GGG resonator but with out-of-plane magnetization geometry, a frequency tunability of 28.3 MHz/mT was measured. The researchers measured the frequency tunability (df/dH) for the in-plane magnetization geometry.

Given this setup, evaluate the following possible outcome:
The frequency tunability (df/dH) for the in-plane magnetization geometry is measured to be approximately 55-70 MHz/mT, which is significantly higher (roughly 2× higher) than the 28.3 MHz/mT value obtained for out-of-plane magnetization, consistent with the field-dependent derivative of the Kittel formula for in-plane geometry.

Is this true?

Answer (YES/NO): YES